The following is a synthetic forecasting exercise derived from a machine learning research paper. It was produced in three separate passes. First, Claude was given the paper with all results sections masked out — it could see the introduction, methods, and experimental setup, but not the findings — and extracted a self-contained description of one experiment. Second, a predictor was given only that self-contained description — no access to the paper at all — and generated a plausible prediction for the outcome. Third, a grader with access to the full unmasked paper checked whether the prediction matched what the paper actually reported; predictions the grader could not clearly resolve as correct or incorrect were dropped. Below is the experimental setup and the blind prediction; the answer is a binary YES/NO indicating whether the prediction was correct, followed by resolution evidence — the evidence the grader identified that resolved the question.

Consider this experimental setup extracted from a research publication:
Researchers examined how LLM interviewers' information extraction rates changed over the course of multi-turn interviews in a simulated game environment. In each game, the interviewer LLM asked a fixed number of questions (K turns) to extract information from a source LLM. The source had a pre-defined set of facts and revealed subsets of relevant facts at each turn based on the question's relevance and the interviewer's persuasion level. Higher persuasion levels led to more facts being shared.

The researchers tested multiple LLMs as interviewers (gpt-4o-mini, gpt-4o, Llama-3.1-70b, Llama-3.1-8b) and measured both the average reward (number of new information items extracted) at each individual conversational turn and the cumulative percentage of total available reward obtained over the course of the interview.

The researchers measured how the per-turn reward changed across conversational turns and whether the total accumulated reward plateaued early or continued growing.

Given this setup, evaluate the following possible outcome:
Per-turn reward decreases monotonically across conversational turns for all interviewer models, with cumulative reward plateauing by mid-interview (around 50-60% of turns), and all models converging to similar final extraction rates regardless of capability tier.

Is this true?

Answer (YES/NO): NO